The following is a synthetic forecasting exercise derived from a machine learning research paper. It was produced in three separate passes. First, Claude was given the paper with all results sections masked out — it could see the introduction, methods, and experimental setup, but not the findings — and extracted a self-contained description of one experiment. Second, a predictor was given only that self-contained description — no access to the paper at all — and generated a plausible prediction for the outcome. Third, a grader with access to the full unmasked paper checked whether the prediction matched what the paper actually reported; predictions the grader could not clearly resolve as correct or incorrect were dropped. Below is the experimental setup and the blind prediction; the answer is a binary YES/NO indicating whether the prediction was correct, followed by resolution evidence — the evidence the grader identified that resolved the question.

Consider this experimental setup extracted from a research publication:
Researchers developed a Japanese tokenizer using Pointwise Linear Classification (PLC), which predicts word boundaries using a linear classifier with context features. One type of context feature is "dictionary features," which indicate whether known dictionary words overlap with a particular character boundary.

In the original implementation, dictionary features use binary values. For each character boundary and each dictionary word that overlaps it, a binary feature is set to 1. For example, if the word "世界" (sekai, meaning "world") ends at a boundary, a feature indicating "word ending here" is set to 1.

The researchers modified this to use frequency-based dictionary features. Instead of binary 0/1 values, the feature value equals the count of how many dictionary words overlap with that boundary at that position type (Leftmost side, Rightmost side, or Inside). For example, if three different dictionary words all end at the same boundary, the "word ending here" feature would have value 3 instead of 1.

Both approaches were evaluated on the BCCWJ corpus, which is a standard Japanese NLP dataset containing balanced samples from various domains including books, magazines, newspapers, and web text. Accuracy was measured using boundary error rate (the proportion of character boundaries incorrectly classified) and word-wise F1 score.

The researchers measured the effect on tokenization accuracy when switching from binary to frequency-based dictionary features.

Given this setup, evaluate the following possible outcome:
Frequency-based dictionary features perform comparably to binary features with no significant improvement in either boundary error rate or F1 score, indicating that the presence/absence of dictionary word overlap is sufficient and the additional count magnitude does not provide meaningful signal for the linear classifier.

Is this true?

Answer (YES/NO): YES